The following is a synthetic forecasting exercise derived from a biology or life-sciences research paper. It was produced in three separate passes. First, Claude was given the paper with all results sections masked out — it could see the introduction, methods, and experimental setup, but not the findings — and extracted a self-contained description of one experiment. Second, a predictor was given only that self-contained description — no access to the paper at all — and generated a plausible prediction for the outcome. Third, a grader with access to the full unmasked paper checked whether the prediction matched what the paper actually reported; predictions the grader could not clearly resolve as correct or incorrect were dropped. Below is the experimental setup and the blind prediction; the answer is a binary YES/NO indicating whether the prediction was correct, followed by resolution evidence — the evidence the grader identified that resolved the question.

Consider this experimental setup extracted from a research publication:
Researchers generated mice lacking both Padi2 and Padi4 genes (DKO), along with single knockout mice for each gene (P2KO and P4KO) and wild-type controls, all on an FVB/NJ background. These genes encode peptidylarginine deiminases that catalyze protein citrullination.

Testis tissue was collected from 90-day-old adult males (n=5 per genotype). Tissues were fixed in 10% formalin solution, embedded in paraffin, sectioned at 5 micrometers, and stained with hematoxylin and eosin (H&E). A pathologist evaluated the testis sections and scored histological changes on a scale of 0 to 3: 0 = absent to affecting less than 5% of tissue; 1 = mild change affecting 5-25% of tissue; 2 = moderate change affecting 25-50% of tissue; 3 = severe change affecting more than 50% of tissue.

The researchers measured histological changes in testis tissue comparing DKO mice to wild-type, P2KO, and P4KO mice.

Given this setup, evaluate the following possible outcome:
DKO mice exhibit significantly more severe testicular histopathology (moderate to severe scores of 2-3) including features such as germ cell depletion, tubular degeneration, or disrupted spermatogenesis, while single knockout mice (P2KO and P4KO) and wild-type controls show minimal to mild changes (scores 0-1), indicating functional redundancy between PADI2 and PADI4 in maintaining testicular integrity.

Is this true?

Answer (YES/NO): NO